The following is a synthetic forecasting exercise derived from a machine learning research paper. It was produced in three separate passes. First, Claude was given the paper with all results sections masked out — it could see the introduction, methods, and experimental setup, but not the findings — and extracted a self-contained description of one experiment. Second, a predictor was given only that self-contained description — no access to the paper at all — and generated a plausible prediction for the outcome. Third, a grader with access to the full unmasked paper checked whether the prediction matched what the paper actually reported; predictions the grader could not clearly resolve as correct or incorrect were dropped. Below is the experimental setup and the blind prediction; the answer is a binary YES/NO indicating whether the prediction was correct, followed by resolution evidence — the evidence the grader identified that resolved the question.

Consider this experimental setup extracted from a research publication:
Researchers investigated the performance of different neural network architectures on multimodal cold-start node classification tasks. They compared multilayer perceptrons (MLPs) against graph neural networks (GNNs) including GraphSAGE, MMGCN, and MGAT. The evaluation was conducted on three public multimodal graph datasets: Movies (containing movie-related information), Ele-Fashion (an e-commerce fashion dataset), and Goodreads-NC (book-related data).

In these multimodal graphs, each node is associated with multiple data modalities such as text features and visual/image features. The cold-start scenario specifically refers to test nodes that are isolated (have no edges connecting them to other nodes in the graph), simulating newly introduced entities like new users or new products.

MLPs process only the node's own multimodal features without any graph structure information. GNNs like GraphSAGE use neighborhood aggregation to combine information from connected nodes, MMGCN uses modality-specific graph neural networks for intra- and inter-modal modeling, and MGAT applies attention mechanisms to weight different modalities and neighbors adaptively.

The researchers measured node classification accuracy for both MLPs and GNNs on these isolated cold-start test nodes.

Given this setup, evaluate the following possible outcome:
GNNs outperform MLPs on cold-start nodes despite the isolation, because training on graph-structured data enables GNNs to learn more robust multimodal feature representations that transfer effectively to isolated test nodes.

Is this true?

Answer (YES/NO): NO